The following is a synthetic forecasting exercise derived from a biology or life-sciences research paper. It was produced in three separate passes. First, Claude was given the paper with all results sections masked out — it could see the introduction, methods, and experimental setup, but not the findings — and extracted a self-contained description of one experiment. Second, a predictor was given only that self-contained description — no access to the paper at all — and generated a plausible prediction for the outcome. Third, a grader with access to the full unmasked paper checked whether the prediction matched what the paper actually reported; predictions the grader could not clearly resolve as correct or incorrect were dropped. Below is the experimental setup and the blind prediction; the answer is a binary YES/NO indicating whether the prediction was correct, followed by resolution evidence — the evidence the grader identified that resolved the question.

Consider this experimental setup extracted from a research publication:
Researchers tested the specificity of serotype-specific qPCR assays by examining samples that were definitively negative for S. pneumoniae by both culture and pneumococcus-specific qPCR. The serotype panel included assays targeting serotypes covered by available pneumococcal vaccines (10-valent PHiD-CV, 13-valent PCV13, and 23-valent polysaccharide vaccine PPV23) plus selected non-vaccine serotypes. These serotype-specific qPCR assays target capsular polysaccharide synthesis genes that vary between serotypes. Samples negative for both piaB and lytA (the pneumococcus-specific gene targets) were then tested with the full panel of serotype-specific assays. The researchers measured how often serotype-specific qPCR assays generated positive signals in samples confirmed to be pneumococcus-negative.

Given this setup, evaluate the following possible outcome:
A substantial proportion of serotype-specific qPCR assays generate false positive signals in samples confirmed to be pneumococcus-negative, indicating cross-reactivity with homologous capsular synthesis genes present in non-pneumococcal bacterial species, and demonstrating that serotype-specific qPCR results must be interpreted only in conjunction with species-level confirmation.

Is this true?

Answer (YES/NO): NO